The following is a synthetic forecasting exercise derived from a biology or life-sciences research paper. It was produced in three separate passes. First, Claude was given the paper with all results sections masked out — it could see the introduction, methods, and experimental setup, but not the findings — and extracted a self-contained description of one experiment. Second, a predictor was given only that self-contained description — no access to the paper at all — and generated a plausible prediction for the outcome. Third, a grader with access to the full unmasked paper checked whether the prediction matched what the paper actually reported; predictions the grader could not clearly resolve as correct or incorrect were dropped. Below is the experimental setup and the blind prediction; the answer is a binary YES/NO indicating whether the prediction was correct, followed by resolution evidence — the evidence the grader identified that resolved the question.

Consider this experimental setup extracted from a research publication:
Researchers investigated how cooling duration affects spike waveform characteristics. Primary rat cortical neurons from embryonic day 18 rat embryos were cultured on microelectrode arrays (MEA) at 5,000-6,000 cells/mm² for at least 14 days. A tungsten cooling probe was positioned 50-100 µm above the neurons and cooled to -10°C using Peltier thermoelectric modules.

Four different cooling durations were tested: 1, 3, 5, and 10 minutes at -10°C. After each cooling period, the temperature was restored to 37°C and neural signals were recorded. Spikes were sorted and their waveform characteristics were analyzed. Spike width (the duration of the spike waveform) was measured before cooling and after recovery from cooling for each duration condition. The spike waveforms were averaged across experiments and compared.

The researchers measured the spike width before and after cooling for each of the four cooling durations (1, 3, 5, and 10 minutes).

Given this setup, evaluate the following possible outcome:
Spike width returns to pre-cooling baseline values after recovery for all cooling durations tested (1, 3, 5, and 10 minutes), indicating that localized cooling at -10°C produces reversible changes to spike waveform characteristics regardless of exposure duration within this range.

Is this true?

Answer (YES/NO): NO